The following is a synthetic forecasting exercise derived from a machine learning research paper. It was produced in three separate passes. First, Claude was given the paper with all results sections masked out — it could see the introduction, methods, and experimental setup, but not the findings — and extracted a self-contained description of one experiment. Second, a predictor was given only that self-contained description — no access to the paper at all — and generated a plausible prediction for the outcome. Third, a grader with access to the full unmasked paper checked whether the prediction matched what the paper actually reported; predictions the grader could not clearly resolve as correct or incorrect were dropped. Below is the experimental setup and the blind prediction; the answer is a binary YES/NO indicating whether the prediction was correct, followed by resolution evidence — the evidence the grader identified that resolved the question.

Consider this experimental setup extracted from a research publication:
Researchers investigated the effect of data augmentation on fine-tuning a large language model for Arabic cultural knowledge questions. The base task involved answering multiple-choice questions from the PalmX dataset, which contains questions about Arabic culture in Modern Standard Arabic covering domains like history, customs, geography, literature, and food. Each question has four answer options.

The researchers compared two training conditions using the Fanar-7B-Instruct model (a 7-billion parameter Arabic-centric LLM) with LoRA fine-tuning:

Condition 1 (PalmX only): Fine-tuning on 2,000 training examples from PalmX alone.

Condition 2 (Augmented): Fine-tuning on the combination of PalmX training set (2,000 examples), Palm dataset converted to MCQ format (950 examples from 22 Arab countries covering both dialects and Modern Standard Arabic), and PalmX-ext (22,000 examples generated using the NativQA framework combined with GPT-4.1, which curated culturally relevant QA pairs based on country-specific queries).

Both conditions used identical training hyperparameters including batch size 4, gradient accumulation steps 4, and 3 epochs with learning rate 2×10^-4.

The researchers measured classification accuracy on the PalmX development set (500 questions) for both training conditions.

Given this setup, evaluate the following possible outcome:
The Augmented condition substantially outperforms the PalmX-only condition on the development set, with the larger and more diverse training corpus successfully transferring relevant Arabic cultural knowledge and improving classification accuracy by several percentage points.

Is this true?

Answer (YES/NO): YES